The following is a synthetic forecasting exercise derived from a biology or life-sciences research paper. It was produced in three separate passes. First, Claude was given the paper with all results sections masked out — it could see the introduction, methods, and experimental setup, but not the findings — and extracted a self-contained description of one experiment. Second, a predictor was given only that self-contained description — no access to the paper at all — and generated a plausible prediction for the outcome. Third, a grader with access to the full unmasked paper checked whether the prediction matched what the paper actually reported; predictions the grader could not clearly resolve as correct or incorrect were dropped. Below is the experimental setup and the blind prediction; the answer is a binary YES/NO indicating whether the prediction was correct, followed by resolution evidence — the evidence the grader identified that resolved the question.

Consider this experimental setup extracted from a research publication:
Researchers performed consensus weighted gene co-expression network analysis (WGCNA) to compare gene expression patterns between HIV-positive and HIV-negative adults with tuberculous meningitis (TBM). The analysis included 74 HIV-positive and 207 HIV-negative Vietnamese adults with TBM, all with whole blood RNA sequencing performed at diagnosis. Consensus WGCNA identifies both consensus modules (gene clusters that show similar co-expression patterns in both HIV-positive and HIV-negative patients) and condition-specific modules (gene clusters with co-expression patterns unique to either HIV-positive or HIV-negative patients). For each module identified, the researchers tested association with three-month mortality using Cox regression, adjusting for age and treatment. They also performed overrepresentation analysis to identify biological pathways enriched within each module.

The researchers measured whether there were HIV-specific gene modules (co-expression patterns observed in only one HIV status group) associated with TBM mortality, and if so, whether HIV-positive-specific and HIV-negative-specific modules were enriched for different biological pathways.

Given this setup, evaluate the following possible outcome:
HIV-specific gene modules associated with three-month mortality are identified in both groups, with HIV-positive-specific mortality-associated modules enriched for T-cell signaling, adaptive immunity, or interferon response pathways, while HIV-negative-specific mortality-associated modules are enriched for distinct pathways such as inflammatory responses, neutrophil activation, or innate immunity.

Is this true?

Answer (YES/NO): NO